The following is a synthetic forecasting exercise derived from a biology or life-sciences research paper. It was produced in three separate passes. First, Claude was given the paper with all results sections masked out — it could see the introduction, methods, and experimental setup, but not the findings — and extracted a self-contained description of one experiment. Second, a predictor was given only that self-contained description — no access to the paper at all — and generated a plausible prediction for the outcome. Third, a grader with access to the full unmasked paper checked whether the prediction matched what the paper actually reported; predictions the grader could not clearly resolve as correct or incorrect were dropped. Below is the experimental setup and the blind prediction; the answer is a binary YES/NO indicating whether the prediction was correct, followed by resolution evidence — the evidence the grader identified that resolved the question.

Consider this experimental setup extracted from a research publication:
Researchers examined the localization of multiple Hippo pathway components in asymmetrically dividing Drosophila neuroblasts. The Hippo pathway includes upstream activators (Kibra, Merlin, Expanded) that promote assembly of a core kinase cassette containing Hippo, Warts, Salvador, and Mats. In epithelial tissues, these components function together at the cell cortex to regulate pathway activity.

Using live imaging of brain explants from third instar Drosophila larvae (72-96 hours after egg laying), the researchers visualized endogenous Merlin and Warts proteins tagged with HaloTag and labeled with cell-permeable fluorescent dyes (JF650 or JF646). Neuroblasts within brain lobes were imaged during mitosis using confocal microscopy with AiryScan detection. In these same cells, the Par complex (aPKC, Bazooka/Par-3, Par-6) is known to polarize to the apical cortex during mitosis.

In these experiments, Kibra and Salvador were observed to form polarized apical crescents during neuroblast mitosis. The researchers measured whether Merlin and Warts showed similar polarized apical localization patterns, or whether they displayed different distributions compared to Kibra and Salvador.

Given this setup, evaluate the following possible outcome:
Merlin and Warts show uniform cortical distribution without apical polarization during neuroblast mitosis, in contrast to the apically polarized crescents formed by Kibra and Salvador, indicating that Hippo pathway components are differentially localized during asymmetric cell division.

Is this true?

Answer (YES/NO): NO